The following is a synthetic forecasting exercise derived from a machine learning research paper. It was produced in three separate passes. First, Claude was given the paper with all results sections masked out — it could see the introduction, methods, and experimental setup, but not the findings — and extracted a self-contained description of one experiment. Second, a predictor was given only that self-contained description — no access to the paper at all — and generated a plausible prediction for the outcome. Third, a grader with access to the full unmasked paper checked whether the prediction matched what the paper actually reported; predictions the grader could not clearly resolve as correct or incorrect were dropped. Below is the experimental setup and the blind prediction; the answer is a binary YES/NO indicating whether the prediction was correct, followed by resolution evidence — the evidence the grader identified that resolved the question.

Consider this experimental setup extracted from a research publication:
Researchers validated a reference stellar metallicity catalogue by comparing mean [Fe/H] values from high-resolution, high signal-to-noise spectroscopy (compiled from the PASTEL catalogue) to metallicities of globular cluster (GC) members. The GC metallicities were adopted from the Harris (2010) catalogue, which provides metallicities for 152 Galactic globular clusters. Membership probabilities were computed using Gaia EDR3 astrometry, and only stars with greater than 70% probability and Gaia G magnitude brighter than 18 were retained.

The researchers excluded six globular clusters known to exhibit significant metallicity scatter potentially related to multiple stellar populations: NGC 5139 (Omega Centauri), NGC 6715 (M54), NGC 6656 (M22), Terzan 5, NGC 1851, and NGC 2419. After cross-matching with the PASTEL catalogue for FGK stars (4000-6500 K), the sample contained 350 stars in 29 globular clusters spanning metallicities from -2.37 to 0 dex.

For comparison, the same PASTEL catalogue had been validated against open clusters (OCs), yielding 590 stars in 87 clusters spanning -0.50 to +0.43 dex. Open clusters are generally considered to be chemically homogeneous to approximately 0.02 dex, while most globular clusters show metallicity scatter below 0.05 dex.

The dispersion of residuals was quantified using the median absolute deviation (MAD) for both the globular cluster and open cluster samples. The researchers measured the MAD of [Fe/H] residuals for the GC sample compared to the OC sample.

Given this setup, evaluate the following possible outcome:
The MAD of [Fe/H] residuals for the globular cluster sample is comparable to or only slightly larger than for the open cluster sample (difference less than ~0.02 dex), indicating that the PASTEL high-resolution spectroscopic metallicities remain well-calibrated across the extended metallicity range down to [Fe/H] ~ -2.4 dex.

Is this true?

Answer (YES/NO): NO